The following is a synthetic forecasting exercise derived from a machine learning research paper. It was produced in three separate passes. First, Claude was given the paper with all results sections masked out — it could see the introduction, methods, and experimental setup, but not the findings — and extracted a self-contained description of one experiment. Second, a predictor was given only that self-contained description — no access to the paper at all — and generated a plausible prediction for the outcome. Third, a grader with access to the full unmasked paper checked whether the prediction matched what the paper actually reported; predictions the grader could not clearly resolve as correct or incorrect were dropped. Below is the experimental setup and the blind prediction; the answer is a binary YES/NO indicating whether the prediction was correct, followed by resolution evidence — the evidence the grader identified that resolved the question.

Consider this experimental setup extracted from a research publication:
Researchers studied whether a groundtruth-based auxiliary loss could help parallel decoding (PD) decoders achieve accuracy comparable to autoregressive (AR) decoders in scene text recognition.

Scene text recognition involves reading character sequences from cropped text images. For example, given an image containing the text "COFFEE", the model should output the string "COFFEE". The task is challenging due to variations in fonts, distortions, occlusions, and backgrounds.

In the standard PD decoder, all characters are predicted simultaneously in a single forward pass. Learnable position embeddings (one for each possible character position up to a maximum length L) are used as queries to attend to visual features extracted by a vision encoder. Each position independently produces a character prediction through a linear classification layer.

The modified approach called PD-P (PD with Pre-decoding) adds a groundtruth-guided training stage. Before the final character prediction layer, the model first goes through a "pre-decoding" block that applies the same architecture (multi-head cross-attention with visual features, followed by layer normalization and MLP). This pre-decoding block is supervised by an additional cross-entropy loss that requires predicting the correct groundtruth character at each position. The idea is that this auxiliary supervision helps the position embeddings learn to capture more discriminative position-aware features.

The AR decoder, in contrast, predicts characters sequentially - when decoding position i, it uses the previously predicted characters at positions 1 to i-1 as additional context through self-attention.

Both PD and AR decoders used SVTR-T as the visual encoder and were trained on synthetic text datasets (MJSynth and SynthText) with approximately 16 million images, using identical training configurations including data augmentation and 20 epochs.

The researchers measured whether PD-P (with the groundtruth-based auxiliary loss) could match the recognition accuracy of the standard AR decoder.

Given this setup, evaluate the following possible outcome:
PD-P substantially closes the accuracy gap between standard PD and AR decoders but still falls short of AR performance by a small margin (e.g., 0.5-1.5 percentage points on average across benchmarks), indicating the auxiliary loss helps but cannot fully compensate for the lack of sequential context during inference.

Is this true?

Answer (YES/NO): YES